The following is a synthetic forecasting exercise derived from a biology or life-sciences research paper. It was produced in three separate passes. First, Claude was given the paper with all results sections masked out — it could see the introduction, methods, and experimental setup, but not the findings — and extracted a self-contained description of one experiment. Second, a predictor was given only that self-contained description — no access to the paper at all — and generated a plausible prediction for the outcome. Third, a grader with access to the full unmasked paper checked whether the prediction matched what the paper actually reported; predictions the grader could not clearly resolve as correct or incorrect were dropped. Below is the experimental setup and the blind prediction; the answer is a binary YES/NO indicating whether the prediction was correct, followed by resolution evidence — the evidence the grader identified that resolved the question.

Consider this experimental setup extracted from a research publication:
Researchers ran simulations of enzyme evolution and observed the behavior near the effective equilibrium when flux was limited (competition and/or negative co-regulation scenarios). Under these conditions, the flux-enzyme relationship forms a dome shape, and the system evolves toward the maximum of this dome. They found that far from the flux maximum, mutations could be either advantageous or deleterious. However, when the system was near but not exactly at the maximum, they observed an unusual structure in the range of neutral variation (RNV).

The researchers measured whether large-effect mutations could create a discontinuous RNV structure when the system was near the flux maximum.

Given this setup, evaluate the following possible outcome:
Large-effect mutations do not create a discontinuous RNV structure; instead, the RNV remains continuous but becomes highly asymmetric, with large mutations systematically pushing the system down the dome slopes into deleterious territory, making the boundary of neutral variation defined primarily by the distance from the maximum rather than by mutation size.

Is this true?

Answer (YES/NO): NO